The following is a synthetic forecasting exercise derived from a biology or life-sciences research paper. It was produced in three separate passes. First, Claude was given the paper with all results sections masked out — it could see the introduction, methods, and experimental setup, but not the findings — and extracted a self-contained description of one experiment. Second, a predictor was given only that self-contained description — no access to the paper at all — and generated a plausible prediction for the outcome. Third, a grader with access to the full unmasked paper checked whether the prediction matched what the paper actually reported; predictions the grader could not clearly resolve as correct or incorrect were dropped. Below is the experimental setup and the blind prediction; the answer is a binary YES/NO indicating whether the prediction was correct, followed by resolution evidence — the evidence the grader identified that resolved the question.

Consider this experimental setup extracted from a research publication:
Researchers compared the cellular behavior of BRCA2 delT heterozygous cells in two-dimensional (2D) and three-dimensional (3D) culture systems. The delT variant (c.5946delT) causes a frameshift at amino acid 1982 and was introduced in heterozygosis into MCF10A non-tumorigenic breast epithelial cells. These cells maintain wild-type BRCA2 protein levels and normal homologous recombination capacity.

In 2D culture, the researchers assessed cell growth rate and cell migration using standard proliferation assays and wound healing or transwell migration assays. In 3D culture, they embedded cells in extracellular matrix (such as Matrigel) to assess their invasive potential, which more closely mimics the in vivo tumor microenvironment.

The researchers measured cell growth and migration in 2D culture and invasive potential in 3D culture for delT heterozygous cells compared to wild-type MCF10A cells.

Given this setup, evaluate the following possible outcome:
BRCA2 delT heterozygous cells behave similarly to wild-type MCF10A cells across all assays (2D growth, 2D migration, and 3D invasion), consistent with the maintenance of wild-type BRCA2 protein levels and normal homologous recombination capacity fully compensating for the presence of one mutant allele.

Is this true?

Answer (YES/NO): NO